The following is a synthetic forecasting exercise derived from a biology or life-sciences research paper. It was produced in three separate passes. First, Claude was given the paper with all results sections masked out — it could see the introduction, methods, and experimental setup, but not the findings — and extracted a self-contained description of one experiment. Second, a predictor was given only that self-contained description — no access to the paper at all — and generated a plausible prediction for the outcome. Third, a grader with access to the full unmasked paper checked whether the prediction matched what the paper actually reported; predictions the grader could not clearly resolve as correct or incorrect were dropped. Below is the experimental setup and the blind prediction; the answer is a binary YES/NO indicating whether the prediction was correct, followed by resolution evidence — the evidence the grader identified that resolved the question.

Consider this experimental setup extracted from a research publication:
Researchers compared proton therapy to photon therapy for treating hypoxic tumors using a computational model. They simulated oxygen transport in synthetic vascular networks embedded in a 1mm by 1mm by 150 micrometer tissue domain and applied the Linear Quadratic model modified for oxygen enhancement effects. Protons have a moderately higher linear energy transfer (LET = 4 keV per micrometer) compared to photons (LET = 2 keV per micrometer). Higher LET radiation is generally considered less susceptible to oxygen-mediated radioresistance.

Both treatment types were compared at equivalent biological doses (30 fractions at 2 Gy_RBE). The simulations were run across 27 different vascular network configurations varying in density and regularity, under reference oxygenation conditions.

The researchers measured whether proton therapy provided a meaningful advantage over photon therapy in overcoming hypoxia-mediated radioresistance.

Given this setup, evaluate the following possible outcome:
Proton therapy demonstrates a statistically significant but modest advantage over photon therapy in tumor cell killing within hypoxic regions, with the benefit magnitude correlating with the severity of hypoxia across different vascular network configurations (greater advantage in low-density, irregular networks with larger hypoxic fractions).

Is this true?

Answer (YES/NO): NO